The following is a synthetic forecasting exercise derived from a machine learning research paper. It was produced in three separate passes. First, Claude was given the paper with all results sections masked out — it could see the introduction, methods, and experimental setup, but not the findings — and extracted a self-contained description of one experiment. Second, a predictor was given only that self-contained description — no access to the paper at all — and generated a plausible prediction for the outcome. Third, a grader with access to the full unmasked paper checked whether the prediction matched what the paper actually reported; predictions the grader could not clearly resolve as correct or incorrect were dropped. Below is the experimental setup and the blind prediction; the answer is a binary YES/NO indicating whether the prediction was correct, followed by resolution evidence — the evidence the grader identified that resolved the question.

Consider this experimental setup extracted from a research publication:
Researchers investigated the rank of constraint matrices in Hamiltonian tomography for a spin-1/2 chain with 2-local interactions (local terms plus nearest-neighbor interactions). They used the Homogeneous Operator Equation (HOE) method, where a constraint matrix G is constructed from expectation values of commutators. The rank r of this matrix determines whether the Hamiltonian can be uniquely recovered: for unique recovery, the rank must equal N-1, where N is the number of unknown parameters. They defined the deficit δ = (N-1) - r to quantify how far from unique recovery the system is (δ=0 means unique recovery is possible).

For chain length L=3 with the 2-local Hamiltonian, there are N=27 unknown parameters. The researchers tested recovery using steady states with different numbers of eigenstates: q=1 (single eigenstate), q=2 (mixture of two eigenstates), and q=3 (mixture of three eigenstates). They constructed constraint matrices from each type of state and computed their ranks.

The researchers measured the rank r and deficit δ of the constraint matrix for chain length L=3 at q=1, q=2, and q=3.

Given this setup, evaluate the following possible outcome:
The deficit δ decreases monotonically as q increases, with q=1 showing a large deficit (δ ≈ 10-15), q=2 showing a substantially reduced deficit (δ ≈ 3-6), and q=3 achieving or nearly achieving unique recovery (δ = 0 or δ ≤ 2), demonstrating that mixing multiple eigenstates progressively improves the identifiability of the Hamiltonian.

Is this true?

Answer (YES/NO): NO